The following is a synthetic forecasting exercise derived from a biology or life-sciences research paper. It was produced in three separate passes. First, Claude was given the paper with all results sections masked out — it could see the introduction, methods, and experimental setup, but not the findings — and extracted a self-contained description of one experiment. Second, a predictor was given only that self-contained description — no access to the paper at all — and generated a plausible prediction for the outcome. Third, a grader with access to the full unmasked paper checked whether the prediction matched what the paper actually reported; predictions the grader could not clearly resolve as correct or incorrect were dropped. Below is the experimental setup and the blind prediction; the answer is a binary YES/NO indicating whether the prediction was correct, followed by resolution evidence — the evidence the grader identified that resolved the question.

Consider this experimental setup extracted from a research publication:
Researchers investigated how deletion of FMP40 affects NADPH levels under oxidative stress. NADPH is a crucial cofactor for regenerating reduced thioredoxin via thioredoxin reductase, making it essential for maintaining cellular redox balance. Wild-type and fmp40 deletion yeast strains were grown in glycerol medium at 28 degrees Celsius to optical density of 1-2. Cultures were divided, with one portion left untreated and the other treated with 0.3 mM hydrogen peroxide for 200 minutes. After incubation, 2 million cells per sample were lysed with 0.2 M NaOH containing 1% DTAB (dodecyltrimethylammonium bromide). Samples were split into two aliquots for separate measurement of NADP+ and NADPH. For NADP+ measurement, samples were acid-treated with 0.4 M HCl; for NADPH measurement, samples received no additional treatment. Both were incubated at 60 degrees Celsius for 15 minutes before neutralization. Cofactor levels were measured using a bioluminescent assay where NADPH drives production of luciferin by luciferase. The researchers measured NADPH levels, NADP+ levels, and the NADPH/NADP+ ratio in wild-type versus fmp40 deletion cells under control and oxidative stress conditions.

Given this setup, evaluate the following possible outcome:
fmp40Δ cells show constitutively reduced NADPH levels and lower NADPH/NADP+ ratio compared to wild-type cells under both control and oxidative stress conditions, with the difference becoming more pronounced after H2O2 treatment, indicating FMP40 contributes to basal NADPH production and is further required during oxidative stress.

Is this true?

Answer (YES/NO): YES